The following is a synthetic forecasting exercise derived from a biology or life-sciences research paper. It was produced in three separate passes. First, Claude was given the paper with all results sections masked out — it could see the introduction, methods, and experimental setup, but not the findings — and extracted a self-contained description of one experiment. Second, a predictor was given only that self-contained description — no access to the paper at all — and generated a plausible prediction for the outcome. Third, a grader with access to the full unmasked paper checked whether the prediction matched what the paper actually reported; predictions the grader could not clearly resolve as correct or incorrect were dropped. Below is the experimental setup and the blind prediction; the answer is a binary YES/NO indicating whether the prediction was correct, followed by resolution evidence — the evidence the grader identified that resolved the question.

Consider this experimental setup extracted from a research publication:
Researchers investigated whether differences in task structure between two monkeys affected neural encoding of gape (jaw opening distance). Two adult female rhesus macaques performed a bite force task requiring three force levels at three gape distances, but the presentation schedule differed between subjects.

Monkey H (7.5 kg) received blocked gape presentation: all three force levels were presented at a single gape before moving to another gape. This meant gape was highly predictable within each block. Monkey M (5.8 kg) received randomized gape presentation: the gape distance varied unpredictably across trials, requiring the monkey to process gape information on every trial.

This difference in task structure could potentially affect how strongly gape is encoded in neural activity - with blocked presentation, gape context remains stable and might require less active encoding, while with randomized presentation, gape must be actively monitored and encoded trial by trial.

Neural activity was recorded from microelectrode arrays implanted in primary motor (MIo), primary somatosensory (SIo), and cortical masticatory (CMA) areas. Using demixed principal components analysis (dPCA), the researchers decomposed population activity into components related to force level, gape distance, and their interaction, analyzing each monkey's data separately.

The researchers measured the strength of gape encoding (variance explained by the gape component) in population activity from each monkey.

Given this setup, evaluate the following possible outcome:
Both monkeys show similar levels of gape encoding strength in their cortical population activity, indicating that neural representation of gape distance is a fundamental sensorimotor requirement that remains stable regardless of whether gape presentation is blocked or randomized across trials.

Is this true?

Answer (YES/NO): NO